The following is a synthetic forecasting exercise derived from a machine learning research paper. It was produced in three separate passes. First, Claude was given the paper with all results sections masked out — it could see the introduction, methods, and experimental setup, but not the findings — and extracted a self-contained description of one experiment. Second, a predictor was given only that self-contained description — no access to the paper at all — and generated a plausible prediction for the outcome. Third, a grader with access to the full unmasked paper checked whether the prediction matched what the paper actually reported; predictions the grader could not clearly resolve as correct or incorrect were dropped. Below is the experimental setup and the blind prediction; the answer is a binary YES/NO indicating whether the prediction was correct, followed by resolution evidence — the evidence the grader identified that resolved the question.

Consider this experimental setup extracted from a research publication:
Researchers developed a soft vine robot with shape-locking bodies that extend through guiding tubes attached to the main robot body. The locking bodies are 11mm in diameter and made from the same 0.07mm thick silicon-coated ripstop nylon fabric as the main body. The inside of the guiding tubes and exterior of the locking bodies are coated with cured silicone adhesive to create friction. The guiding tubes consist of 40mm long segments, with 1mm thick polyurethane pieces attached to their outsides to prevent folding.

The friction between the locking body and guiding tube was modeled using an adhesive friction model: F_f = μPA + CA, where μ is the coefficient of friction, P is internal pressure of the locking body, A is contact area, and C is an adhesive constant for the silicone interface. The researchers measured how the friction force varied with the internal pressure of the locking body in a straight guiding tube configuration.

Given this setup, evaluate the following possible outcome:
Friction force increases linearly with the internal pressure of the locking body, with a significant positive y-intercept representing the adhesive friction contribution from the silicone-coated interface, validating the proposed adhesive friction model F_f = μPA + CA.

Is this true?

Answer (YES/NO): YES